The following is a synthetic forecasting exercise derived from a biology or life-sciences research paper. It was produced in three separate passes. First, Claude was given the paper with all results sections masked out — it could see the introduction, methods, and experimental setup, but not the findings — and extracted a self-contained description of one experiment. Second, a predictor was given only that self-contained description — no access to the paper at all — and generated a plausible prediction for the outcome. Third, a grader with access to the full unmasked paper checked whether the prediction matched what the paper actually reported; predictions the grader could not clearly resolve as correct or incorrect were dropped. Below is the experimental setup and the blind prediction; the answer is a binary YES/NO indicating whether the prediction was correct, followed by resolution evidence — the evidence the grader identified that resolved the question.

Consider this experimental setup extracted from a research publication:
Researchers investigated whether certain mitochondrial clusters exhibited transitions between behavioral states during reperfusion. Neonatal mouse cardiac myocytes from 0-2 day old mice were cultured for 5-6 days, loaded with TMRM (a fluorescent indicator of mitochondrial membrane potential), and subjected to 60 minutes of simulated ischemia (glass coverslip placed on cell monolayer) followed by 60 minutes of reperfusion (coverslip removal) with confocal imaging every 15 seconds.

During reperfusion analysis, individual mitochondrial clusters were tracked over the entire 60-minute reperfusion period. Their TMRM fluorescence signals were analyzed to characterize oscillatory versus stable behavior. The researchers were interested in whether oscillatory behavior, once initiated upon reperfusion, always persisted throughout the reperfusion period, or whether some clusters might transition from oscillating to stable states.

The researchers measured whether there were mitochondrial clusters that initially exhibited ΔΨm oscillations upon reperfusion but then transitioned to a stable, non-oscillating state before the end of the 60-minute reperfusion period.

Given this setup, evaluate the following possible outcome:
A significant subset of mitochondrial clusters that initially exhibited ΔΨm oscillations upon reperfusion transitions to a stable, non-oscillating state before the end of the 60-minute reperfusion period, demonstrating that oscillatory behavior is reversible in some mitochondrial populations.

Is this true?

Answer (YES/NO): YES